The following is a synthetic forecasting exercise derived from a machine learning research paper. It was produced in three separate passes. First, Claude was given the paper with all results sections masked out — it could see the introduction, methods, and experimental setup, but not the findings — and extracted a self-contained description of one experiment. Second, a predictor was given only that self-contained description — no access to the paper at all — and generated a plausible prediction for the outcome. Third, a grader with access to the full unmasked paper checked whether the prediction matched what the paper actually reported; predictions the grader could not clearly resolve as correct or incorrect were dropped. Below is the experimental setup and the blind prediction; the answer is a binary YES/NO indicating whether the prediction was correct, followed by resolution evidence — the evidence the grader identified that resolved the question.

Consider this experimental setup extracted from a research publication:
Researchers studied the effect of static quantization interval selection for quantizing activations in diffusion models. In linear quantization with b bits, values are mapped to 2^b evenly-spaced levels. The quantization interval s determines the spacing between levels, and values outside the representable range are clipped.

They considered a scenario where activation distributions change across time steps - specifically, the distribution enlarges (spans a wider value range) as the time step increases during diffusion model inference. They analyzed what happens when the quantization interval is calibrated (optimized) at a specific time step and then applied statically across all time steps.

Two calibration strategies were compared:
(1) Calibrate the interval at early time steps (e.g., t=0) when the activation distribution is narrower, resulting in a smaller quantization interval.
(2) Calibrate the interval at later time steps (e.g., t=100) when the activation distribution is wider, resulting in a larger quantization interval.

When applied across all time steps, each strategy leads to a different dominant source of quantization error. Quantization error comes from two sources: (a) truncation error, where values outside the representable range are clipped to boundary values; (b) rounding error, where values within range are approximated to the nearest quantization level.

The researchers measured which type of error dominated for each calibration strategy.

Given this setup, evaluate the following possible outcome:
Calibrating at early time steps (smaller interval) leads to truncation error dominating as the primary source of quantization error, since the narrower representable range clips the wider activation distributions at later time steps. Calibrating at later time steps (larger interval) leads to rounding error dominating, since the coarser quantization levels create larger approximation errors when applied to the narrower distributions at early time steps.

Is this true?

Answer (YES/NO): YES